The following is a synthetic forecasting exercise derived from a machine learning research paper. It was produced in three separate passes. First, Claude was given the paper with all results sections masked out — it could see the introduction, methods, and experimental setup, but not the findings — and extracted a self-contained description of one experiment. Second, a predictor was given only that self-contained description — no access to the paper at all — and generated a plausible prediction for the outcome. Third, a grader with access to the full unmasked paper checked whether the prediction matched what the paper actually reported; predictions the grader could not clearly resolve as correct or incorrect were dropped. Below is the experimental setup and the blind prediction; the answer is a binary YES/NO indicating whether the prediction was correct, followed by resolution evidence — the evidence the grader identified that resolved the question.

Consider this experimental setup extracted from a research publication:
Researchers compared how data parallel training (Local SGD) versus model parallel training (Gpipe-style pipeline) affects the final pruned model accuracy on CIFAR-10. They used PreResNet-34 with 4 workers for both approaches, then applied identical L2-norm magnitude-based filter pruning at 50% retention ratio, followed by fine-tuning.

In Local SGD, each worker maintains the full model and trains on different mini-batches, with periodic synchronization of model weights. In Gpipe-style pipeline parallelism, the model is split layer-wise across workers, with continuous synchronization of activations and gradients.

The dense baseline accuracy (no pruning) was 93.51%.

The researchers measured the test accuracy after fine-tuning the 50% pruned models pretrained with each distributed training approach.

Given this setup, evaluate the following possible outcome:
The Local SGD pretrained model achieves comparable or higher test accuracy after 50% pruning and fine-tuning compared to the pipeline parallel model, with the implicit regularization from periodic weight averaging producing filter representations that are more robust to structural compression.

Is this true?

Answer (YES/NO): YES